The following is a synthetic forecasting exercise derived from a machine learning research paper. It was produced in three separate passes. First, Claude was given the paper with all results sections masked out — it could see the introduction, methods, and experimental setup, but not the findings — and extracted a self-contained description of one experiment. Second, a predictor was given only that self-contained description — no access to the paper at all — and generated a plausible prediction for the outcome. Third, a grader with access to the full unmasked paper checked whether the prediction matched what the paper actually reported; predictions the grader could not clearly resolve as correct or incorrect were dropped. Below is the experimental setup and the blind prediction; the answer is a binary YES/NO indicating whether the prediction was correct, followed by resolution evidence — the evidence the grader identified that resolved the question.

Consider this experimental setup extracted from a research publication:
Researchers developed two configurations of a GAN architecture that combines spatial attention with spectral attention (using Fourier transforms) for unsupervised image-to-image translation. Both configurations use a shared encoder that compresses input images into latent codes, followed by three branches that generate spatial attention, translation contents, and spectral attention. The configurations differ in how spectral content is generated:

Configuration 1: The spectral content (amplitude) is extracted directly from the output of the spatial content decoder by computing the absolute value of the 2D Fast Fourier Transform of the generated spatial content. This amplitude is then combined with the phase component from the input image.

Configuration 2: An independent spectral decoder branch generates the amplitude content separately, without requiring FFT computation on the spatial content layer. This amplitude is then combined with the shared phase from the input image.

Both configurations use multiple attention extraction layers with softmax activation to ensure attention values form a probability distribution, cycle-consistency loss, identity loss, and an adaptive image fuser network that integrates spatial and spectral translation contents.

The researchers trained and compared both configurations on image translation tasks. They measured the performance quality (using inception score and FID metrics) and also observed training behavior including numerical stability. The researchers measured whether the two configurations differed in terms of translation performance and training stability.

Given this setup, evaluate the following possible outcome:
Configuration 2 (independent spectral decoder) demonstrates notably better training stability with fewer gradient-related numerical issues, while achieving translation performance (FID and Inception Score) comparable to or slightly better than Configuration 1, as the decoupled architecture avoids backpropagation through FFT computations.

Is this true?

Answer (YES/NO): YES